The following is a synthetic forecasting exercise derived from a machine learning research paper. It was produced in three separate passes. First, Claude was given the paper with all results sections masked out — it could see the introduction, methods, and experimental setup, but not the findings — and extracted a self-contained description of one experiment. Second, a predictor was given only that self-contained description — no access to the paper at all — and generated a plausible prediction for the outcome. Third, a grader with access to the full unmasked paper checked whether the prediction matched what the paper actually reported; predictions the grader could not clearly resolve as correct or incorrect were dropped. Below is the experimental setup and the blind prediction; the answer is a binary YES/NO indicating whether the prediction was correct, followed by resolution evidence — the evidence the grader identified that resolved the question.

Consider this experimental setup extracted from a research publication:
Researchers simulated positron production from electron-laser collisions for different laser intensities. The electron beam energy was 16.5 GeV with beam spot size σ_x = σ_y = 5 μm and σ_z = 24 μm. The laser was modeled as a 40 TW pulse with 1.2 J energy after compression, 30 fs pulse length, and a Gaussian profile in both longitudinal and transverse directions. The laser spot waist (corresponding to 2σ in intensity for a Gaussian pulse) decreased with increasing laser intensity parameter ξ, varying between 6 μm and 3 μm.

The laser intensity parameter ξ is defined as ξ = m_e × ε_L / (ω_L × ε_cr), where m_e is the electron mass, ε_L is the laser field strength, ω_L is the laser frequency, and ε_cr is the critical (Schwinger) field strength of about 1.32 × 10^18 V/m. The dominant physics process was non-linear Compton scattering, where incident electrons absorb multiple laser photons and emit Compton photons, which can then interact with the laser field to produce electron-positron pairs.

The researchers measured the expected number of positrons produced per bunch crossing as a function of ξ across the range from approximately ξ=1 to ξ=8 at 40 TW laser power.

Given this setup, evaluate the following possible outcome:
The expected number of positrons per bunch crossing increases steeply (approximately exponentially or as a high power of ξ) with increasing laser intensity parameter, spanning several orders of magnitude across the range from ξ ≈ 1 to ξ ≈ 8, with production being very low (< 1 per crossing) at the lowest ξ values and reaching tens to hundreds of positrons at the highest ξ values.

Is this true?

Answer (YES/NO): NO